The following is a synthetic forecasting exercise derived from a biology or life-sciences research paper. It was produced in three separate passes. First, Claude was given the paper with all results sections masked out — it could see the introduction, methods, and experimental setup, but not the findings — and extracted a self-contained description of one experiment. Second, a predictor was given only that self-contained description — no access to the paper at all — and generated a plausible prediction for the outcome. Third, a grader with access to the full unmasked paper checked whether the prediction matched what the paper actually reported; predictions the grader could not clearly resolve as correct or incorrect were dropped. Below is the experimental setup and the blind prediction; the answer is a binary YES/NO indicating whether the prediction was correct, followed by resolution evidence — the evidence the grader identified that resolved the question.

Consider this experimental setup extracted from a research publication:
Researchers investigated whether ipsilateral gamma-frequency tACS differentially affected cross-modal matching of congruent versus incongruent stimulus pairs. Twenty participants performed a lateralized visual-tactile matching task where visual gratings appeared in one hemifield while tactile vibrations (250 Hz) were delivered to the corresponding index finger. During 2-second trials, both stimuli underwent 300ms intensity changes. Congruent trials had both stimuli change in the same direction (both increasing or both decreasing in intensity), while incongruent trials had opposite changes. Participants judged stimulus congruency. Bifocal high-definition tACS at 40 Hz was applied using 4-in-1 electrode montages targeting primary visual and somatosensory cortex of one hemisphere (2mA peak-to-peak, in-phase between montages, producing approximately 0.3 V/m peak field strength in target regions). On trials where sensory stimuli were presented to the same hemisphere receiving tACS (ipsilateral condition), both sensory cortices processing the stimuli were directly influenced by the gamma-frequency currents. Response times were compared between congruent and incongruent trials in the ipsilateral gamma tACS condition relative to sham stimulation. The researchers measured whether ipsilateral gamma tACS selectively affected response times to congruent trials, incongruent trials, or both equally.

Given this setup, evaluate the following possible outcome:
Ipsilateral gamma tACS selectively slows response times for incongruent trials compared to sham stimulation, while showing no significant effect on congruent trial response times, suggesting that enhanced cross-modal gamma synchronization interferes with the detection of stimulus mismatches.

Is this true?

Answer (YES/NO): NO